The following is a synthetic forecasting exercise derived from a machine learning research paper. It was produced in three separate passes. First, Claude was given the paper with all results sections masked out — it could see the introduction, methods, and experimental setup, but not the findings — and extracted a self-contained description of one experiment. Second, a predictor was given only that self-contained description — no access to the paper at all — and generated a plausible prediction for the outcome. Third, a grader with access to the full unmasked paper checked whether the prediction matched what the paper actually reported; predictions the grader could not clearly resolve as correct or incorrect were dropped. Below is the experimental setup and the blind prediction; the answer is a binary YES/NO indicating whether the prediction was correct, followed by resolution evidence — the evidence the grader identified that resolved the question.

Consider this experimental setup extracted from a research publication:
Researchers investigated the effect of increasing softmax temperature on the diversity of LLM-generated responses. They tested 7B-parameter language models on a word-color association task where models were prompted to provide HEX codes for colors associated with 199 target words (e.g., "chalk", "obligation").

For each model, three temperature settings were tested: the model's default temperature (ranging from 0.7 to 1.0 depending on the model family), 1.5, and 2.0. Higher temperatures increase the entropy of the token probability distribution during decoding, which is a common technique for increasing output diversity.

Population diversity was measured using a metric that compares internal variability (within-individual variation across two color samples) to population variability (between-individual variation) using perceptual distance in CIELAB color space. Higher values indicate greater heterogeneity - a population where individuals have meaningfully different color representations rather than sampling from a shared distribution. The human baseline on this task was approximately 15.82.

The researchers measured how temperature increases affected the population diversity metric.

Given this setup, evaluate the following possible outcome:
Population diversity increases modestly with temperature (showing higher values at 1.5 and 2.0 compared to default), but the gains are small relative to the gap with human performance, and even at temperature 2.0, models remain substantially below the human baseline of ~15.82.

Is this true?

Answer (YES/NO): YES